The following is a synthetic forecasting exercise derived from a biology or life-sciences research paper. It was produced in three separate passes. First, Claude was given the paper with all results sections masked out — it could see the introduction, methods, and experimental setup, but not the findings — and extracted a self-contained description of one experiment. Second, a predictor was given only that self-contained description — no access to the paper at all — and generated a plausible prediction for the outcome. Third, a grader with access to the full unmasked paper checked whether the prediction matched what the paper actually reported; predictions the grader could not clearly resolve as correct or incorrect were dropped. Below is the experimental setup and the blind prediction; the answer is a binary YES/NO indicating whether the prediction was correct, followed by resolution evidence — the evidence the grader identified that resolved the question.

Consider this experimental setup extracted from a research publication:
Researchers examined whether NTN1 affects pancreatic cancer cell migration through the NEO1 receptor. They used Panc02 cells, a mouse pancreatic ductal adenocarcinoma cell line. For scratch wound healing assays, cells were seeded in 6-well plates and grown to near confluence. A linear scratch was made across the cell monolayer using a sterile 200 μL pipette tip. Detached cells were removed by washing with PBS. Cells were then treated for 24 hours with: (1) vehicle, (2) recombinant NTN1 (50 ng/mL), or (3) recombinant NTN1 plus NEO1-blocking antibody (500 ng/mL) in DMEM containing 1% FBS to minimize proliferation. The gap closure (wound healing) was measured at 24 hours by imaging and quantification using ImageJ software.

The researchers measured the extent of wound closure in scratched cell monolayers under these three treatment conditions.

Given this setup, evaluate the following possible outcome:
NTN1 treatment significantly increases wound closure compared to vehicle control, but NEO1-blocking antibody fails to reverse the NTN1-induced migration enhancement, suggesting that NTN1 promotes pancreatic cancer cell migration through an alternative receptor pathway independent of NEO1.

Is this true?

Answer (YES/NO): NO